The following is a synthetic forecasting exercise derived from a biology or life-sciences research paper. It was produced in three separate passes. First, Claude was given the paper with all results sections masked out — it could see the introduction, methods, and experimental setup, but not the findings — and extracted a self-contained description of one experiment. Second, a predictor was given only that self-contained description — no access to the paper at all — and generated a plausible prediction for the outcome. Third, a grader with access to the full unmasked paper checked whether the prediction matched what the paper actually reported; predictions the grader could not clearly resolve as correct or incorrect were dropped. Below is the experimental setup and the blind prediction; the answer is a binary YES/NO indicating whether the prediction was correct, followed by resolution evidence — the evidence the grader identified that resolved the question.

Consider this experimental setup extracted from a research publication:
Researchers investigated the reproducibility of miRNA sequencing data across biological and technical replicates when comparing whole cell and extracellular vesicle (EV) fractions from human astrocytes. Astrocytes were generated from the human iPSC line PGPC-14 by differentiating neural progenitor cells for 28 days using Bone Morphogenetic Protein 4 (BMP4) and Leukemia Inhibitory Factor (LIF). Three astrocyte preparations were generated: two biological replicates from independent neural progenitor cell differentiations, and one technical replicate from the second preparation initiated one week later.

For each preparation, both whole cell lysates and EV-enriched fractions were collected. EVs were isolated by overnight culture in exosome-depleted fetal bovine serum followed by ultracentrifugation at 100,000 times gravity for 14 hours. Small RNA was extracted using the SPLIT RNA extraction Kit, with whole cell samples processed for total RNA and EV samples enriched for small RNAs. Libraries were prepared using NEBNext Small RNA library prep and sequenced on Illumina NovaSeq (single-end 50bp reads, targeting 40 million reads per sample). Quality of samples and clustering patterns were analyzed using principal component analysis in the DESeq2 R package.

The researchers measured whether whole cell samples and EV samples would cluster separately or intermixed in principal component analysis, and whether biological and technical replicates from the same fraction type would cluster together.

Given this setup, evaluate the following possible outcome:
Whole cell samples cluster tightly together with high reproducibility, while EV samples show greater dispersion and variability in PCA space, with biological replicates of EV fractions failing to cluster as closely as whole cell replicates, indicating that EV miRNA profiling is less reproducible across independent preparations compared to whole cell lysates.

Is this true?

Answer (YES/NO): NO